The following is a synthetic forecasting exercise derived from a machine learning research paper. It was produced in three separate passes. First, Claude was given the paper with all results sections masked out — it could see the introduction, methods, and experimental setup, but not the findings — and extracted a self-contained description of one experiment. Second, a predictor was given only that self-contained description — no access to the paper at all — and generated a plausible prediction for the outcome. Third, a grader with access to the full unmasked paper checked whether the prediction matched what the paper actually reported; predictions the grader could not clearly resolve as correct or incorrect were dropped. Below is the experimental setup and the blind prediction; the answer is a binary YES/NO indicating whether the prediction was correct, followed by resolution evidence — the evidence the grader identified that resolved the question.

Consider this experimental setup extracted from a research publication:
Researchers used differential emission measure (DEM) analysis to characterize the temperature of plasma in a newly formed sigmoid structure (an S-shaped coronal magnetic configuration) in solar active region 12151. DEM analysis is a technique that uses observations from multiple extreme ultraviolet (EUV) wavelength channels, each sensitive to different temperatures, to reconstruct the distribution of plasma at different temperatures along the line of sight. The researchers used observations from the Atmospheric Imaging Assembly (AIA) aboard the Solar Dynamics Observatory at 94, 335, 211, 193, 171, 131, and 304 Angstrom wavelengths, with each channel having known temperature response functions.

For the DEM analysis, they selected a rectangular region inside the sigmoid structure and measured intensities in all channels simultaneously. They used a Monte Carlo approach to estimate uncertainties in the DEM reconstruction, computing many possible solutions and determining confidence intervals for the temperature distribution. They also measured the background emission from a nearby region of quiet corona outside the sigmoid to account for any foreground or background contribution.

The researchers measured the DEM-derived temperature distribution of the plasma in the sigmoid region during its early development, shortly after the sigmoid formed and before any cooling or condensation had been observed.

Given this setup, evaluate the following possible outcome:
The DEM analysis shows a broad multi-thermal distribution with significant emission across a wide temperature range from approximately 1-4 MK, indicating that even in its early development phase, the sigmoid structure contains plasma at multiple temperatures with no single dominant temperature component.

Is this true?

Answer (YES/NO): NO